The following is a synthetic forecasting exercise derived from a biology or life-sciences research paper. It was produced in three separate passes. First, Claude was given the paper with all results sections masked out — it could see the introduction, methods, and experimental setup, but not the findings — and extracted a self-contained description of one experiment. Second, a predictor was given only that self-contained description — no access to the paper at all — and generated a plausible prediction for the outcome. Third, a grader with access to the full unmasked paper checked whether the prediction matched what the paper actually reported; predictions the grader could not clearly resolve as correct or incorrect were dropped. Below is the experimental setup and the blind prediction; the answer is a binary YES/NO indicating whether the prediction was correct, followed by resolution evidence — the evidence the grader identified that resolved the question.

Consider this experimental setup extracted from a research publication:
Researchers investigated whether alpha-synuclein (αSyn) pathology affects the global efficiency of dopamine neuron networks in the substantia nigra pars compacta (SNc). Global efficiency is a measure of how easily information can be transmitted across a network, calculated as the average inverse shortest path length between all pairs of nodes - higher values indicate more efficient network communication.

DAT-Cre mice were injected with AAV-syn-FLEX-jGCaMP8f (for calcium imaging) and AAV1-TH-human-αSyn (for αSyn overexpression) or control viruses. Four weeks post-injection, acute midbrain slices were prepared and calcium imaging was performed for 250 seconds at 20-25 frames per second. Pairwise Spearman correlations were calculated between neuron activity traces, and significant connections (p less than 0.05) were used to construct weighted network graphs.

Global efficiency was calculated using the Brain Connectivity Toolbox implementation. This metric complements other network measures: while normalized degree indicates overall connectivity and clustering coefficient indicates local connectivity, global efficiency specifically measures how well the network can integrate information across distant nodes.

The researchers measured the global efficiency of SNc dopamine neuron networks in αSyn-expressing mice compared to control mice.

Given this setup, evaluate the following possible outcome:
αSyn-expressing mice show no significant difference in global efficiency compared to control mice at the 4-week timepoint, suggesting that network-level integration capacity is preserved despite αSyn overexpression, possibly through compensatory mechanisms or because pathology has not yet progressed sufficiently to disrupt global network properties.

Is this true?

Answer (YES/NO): NO